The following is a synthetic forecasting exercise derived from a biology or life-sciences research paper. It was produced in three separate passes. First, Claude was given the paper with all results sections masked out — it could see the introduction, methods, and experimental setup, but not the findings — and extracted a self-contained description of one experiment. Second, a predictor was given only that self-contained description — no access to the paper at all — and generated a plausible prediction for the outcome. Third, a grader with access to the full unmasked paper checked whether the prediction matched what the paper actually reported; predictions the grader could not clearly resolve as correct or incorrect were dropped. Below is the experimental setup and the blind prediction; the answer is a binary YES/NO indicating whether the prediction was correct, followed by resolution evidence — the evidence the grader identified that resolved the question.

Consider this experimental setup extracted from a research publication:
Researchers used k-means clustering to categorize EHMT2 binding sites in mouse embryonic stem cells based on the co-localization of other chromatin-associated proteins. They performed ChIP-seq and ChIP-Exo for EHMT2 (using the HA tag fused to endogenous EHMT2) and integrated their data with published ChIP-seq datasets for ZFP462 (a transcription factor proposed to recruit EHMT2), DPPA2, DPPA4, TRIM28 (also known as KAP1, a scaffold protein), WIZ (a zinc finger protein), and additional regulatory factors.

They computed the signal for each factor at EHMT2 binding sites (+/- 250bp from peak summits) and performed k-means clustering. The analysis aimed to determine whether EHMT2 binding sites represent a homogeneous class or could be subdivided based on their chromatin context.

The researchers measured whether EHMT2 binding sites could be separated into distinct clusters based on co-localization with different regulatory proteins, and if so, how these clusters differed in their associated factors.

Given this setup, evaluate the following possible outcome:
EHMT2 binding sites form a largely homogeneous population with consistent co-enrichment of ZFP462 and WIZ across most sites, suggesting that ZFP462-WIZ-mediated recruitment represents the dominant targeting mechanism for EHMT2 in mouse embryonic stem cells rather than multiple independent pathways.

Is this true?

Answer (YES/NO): NO